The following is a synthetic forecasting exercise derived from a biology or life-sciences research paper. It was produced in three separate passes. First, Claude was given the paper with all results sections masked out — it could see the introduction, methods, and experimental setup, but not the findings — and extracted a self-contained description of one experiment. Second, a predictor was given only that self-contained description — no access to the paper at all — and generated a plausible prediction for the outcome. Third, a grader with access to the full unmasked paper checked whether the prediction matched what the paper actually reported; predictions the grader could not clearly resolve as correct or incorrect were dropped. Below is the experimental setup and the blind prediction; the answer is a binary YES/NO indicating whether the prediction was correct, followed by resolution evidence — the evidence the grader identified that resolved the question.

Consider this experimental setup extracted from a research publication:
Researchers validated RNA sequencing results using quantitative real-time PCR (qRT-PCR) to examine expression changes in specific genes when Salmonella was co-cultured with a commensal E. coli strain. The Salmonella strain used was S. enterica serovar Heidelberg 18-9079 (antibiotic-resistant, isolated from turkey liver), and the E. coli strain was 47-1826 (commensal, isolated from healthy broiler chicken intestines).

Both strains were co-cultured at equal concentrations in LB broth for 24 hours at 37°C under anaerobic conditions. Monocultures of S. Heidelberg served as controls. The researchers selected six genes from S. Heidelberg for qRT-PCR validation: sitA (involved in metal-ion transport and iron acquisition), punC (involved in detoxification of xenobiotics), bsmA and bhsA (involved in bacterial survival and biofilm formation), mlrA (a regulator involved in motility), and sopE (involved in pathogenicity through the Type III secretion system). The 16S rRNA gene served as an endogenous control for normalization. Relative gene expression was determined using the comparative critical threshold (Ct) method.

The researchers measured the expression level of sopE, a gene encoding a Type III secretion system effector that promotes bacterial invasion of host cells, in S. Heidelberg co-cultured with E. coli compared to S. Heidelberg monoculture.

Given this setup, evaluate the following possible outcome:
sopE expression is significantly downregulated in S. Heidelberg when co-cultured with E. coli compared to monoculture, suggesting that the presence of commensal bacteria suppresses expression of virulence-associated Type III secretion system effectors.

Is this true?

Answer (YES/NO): YES